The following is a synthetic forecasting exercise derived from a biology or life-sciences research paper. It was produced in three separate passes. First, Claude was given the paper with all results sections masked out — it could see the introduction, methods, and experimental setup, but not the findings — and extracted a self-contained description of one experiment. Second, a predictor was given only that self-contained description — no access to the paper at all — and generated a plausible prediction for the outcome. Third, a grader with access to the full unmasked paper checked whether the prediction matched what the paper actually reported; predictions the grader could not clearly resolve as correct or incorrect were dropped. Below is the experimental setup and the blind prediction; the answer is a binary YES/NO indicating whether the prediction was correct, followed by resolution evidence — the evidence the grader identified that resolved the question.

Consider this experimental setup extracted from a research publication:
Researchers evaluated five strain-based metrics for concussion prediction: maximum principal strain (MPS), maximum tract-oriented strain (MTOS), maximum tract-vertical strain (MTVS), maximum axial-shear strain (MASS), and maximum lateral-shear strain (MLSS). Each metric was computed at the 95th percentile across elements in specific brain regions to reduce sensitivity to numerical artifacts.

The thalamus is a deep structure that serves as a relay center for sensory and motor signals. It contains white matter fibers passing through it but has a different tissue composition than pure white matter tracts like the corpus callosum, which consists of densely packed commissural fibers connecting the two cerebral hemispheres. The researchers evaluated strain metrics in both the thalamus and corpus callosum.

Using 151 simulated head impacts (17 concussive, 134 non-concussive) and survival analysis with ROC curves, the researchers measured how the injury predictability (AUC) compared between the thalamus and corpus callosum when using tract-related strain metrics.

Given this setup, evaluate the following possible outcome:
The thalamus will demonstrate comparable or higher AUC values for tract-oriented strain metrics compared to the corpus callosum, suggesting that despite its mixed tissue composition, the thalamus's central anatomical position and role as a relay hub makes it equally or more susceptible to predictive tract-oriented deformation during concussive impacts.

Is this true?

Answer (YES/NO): YES